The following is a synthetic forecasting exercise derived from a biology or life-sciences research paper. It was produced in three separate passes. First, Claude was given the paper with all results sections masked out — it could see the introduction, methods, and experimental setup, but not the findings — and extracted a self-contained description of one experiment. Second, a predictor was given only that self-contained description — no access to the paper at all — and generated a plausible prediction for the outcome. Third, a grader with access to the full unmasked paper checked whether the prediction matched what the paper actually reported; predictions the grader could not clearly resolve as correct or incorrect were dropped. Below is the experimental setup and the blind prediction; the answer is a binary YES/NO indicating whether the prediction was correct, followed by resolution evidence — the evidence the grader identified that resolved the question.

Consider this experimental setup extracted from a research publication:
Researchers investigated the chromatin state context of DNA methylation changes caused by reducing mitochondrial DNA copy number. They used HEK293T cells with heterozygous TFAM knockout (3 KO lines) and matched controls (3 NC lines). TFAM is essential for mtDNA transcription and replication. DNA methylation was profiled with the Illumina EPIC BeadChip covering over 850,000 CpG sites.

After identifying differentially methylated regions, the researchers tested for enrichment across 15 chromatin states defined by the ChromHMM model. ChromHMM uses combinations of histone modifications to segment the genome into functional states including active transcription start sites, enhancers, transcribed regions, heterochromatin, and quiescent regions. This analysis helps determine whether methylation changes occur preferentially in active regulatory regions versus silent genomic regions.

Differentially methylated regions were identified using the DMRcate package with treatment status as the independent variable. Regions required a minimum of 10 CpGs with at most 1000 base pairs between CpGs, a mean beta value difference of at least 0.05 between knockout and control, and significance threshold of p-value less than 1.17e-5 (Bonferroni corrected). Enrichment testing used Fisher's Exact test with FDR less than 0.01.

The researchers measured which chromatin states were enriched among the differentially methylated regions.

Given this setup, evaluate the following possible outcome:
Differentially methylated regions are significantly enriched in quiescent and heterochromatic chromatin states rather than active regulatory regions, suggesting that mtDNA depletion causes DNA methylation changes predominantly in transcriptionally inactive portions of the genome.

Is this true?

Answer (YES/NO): NO